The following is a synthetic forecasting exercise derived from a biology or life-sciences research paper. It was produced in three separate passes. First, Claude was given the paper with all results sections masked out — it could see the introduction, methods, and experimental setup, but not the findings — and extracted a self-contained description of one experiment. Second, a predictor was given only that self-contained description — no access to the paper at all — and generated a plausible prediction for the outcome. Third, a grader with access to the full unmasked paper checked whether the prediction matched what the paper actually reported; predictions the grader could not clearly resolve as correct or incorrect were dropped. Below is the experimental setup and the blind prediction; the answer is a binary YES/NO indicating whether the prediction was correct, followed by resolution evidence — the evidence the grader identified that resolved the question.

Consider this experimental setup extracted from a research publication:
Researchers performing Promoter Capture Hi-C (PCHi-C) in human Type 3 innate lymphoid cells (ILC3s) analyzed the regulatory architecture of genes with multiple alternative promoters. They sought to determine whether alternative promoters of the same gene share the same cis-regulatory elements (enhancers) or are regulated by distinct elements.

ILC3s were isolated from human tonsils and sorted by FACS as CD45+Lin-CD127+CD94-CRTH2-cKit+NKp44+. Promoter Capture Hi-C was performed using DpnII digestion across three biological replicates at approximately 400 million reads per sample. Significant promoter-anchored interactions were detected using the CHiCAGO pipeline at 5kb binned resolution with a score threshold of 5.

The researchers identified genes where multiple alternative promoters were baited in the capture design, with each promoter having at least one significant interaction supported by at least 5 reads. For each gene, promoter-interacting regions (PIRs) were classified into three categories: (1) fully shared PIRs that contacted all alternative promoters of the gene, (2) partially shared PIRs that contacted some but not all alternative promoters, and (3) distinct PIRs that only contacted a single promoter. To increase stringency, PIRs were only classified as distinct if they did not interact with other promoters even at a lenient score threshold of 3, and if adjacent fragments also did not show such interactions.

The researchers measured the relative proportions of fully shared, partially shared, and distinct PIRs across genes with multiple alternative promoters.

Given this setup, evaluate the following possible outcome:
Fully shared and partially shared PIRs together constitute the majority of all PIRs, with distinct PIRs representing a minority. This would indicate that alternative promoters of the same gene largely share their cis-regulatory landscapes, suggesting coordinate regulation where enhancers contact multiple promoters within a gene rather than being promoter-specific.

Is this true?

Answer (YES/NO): YES